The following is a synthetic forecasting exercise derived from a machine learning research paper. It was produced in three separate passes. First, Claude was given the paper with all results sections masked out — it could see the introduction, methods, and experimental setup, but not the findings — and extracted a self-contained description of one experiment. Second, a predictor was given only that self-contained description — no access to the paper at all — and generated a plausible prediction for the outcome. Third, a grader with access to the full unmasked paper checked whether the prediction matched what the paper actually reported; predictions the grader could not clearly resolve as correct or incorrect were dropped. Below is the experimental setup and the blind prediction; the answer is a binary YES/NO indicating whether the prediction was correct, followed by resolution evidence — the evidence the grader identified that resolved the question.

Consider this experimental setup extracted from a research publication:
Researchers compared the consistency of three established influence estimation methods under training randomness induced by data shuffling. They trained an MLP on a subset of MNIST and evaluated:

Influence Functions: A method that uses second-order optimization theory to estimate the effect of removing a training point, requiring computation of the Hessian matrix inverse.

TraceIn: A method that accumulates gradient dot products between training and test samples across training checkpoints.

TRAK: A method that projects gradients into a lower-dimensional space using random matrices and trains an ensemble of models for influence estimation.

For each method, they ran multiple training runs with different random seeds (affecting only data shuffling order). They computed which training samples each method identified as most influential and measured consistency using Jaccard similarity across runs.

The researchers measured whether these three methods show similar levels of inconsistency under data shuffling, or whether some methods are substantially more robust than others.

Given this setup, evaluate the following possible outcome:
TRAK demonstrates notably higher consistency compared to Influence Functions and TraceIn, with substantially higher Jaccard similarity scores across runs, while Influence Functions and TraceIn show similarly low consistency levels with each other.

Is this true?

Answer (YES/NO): NO